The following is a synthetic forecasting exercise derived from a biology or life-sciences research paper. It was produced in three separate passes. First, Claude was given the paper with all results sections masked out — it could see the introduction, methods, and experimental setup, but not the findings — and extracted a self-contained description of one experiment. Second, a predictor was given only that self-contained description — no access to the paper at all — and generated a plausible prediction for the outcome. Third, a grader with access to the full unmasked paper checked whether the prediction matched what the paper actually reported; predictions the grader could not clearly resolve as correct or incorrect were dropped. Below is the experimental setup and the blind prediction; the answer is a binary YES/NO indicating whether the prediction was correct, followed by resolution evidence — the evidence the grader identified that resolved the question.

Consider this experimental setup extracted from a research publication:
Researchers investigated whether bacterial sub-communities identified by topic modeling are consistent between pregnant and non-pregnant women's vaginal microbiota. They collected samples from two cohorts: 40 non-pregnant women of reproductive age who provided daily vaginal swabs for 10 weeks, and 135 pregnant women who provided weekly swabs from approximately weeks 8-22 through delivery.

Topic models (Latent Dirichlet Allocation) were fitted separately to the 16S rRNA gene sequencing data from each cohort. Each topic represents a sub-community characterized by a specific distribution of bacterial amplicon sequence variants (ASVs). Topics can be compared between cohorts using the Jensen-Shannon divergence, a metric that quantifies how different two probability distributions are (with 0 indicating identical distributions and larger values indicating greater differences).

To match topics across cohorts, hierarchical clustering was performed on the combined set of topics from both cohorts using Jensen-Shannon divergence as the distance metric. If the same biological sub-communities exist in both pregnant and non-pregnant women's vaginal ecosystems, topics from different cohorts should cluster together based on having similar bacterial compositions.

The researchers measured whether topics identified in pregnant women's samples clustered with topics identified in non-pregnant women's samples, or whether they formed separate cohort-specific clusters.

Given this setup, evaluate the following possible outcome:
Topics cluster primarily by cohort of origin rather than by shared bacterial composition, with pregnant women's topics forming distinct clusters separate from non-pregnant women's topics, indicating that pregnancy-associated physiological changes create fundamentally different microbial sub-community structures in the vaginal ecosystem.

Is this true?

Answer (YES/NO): NO